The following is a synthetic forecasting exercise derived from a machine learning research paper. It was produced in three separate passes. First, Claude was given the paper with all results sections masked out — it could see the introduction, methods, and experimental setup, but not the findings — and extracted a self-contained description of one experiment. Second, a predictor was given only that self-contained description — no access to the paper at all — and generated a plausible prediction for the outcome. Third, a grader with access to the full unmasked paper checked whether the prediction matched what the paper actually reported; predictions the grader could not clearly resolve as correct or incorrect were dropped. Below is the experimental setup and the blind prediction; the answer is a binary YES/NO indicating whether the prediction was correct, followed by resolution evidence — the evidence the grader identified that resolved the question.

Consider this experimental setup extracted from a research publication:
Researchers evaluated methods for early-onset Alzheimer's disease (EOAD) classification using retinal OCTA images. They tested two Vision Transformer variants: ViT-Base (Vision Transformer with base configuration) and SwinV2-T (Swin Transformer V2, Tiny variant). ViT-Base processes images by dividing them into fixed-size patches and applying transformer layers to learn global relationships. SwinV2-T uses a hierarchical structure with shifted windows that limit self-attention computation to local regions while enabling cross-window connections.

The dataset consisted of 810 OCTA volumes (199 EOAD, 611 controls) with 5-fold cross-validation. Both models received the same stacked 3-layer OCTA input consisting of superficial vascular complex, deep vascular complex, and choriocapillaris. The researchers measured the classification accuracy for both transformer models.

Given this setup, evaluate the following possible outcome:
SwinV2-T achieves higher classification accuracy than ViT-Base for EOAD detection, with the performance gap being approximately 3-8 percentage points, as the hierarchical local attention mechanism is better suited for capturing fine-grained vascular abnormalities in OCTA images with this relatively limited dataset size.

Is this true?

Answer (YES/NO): YES